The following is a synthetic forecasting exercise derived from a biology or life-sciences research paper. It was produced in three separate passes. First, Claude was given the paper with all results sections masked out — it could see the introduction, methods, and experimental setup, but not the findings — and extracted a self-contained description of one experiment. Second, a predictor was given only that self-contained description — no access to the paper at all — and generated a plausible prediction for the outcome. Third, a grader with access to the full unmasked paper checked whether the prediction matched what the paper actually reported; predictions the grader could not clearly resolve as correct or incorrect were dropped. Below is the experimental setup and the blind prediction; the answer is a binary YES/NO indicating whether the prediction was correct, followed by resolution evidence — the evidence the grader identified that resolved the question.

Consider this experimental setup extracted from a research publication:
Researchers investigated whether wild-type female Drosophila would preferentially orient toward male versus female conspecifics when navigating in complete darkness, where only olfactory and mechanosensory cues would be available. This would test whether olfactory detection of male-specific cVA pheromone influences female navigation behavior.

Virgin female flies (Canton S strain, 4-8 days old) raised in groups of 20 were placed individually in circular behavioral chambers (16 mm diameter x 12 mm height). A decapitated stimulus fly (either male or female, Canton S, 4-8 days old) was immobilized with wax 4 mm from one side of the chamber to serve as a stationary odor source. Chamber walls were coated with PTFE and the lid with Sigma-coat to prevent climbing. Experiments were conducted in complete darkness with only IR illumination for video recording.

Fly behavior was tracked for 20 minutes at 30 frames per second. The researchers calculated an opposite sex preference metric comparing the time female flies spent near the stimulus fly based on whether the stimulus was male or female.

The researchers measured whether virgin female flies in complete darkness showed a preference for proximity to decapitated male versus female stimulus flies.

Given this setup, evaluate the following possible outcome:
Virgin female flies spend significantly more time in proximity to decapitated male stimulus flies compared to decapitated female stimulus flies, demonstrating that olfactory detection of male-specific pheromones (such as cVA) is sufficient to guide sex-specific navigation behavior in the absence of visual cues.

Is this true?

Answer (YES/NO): YES